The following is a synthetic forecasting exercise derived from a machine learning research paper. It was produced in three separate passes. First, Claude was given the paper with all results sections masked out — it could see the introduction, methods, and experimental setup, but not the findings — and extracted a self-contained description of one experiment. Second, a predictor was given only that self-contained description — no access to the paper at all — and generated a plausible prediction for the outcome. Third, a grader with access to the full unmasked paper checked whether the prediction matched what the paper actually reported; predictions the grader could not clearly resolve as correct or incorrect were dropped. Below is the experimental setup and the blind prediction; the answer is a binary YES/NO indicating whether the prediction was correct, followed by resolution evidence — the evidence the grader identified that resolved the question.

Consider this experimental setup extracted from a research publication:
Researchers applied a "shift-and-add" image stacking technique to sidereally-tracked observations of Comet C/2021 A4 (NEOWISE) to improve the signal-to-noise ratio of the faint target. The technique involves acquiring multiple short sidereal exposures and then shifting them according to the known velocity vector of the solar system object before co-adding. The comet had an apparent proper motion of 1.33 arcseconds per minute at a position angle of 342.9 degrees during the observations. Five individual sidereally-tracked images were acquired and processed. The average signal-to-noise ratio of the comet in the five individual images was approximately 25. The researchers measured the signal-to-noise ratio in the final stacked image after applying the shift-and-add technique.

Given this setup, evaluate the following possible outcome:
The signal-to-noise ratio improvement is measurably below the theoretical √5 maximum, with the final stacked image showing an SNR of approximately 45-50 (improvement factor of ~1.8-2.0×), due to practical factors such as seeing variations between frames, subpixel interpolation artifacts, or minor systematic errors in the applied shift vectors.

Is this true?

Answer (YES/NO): NO